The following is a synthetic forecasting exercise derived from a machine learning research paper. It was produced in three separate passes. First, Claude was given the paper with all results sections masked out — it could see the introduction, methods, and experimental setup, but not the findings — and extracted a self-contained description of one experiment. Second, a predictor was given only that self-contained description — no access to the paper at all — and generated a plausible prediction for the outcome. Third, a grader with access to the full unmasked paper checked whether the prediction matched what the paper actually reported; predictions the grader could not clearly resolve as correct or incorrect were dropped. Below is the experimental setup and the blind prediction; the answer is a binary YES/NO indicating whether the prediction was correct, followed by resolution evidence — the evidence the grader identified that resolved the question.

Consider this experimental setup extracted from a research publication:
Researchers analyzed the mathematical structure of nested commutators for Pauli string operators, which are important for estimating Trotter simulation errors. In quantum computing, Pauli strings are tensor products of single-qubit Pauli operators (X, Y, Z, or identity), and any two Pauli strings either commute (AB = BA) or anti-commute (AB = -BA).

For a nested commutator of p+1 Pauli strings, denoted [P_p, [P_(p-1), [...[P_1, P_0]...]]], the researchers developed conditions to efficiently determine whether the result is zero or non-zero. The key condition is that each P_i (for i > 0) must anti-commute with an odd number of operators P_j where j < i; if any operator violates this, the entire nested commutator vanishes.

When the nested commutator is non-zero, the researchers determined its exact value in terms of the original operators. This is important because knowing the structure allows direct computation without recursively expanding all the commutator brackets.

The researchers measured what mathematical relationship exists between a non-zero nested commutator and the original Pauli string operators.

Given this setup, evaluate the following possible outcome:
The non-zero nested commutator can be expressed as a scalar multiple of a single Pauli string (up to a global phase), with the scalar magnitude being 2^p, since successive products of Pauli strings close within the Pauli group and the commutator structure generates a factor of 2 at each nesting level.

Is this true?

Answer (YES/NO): YES